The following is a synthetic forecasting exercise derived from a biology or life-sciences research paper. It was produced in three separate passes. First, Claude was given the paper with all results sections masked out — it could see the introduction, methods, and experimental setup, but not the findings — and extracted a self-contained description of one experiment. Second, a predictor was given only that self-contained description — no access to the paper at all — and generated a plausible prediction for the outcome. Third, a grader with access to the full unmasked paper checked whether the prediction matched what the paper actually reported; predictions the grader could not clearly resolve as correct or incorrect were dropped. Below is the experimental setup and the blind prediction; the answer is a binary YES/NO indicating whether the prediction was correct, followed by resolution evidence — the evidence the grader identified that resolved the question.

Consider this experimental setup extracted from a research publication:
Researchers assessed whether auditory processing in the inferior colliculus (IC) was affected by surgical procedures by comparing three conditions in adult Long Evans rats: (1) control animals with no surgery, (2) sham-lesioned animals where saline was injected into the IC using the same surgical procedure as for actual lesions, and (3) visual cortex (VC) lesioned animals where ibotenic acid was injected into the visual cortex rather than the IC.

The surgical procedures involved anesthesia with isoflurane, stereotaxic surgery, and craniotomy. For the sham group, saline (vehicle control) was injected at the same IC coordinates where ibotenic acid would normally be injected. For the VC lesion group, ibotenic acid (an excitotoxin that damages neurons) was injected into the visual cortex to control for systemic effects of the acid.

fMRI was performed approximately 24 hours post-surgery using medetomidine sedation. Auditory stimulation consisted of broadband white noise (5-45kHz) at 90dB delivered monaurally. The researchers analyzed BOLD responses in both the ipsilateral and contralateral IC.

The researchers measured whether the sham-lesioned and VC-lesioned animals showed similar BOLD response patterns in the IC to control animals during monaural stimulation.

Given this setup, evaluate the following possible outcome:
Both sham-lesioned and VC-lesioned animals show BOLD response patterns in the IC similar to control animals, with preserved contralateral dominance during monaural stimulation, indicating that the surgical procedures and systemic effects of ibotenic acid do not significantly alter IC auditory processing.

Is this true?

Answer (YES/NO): YES